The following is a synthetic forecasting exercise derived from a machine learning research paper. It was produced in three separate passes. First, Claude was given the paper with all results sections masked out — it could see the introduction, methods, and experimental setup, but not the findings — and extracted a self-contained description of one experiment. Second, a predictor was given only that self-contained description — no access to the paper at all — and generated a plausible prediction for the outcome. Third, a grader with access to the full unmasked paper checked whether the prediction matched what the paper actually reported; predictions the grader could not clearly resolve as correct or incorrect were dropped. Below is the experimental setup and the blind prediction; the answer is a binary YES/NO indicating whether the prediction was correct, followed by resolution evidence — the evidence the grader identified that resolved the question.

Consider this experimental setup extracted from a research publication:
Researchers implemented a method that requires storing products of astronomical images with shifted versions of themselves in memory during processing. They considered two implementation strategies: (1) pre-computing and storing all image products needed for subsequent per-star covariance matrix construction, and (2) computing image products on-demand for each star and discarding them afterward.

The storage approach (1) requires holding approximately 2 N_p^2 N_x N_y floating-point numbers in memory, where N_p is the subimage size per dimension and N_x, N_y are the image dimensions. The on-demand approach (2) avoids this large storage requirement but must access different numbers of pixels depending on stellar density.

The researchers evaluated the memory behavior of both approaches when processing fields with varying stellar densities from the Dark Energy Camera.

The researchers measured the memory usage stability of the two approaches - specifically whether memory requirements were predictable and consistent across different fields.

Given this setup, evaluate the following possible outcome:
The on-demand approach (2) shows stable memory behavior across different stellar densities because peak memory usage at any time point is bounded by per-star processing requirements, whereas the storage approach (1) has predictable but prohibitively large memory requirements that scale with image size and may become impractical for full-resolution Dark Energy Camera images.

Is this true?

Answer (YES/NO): NO